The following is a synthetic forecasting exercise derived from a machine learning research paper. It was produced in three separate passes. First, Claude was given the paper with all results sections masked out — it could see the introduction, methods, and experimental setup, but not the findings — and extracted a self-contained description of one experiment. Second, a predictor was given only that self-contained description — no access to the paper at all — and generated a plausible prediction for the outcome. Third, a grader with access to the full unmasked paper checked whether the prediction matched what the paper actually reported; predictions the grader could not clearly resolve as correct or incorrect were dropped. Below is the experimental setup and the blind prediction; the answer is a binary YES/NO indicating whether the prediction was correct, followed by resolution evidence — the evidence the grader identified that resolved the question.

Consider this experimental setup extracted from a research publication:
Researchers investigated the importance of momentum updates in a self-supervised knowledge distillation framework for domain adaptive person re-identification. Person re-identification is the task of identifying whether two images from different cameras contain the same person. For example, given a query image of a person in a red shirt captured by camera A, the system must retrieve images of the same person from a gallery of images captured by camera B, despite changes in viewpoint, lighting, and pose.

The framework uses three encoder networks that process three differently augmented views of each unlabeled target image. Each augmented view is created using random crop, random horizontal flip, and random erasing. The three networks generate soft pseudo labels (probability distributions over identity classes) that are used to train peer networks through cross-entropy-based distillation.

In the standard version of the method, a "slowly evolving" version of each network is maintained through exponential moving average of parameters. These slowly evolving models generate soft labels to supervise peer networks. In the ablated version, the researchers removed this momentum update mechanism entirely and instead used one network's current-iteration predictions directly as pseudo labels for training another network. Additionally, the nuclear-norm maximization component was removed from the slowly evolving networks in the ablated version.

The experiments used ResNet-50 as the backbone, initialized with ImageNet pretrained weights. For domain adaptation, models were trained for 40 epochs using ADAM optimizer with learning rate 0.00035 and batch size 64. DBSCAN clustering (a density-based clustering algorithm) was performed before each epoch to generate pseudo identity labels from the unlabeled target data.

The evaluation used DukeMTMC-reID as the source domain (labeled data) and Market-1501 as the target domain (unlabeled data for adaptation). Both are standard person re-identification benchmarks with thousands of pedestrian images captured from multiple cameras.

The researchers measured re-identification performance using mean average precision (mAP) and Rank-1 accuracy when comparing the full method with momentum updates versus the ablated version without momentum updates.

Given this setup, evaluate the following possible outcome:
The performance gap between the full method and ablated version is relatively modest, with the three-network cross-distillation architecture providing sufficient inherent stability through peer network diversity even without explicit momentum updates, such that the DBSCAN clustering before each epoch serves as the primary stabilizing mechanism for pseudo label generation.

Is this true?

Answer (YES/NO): NO